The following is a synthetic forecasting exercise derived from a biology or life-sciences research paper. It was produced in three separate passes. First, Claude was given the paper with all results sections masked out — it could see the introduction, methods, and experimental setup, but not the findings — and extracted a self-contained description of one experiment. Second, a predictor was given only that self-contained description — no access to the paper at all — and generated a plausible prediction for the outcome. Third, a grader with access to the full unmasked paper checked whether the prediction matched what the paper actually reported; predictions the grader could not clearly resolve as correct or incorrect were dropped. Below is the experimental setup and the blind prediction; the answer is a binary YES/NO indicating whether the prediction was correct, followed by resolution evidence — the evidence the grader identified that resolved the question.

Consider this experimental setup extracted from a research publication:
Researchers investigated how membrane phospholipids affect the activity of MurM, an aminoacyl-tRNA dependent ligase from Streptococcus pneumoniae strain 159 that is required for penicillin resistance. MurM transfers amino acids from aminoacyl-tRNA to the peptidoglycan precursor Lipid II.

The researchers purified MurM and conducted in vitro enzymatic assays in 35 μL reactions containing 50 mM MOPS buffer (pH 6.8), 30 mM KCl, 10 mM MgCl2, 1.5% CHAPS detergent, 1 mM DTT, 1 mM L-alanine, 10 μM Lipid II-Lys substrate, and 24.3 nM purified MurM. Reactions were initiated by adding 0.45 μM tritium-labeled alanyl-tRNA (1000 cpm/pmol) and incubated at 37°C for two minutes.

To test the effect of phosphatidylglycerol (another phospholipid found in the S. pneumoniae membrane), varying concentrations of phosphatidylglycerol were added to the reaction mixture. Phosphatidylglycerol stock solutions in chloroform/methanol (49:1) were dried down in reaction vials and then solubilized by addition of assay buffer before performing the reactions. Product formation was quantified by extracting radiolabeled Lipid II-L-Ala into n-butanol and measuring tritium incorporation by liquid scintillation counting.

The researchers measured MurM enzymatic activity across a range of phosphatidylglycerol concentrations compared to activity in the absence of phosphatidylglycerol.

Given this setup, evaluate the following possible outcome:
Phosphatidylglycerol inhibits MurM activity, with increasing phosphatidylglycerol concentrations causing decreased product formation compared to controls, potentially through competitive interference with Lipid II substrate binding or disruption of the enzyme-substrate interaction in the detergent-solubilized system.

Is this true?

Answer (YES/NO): YES